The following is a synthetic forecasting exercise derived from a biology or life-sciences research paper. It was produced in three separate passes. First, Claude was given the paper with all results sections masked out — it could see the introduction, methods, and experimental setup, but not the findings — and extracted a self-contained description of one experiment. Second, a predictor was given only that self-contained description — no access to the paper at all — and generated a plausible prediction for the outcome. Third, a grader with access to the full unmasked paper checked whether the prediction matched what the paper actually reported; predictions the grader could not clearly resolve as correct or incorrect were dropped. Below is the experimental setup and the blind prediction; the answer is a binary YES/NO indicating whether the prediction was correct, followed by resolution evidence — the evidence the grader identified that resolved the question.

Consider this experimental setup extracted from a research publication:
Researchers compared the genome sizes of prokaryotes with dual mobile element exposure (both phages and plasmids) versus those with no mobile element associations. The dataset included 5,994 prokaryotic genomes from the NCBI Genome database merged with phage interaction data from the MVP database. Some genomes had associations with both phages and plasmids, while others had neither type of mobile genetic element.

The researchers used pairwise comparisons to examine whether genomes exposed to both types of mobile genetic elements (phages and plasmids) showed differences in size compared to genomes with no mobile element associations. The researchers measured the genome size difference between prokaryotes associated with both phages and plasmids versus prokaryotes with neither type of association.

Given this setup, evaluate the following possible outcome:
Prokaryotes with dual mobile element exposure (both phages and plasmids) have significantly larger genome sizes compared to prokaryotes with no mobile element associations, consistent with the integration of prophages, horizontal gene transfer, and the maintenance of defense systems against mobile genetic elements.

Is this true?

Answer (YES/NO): YES